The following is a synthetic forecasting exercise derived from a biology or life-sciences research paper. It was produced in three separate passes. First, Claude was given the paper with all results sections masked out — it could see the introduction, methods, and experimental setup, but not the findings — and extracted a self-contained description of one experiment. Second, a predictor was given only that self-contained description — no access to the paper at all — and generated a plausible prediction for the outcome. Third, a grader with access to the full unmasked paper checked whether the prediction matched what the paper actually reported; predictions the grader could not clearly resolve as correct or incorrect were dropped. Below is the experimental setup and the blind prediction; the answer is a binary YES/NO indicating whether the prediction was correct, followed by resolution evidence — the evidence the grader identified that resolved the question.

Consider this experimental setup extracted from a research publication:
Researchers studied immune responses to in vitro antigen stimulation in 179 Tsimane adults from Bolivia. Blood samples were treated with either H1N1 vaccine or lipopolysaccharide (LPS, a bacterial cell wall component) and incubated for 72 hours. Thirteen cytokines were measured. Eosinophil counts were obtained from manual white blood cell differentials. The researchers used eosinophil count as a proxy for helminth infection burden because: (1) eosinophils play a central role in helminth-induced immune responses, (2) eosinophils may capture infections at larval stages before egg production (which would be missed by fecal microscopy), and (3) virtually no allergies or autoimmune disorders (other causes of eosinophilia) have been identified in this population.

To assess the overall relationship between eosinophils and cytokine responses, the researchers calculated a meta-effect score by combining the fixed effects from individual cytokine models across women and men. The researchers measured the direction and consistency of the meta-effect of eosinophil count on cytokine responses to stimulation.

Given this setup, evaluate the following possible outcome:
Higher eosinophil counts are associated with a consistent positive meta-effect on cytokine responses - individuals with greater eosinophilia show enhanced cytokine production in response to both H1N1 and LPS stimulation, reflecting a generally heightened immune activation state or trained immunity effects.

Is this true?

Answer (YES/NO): NO